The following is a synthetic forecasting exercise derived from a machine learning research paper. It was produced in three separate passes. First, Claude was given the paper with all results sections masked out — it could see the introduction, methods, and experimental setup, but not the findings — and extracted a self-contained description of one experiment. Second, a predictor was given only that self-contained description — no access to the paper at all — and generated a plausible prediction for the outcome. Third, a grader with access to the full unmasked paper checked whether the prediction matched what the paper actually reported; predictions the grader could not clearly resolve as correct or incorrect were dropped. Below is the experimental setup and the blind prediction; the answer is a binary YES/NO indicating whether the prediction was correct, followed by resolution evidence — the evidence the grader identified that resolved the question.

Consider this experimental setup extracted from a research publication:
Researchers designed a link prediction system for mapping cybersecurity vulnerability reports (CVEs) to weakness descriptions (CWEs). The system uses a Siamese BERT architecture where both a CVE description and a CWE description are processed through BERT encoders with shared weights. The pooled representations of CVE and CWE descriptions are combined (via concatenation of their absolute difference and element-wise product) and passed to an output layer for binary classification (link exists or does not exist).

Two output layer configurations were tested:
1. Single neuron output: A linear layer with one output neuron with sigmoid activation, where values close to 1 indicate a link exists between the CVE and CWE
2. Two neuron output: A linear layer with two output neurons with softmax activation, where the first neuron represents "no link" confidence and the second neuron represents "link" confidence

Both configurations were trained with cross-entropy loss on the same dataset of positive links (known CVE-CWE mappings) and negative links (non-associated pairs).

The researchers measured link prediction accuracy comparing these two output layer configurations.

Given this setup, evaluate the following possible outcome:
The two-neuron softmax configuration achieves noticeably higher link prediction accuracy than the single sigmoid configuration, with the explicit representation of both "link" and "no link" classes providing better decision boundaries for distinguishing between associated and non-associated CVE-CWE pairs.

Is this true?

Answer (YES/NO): YES